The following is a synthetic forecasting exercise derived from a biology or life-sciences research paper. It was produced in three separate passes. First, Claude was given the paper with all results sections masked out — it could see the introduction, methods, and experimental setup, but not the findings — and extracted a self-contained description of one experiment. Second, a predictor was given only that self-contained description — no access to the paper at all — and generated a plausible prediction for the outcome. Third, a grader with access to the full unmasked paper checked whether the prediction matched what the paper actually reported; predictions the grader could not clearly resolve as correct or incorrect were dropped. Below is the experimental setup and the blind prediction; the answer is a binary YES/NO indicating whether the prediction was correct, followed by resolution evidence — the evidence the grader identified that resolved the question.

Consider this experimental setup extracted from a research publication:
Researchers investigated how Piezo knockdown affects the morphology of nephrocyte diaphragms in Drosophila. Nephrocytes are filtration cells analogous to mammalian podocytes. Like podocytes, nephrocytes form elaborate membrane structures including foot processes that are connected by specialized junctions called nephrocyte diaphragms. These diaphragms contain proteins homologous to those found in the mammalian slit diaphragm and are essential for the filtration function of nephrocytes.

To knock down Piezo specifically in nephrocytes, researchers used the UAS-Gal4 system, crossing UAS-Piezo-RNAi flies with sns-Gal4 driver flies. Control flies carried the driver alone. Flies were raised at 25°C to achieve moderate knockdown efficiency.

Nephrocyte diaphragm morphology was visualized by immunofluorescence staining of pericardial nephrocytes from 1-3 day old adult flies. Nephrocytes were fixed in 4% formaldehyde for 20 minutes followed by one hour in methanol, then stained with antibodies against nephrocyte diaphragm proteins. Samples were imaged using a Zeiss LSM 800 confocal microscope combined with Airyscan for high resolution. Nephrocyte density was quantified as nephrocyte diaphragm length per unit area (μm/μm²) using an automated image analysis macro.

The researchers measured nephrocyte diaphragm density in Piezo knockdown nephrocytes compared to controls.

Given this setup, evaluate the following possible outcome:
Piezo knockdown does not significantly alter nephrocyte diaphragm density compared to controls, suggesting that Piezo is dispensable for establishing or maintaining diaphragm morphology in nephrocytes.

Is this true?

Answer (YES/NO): NO